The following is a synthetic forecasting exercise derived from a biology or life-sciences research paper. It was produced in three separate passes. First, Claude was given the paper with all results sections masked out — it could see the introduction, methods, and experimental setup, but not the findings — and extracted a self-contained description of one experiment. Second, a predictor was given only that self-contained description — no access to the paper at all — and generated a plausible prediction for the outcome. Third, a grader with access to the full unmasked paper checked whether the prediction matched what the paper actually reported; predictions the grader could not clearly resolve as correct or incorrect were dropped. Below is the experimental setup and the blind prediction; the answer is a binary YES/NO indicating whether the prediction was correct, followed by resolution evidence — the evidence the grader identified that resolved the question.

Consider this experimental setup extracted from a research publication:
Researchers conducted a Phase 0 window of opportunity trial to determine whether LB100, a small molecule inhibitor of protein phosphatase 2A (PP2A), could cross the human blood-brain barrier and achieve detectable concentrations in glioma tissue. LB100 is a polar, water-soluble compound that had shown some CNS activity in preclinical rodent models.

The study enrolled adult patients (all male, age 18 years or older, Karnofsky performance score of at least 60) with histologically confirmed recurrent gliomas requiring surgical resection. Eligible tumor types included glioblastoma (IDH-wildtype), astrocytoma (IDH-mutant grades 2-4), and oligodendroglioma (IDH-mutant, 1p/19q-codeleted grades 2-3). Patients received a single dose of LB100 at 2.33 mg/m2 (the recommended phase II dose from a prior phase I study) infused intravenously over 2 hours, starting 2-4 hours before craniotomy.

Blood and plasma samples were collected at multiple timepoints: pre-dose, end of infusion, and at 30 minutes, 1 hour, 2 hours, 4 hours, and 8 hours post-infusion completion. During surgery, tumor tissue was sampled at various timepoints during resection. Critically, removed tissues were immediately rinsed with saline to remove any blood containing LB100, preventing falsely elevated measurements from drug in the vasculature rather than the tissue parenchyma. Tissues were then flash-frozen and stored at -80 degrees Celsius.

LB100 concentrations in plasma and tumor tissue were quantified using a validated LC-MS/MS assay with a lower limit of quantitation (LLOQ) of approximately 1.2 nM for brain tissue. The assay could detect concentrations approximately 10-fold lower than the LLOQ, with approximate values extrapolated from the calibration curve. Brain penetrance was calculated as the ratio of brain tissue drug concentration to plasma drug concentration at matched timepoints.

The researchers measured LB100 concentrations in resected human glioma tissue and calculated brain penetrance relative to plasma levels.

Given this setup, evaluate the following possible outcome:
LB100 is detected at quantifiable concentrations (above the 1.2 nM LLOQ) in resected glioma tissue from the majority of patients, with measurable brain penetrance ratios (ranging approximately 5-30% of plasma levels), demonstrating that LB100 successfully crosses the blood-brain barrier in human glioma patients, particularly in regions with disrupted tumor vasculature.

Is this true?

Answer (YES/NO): NO